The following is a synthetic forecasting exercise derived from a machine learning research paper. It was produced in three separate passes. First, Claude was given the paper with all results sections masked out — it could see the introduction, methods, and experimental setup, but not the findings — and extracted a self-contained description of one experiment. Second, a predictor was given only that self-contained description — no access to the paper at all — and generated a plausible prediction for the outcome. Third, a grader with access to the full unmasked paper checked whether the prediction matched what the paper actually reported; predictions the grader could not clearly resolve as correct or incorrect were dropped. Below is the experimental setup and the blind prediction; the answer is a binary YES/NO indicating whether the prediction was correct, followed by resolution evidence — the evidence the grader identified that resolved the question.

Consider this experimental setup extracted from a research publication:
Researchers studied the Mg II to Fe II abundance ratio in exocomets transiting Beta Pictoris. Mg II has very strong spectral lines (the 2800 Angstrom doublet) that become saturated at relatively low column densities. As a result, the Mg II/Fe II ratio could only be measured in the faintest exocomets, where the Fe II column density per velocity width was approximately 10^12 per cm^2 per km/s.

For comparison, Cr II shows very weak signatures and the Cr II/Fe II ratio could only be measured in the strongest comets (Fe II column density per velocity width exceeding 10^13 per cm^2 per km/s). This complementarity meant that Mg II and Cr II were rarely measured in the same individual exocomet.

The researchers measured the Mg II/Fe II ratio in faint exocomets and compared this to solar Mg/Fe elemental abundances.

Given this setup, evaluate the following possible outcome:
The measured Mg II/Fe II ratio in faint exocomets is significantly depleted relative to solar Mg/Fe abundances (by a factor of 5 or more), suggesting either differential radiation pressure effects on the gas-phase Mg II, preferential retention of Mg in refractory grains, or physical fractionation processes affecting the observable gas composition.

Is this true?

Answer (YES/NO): NO